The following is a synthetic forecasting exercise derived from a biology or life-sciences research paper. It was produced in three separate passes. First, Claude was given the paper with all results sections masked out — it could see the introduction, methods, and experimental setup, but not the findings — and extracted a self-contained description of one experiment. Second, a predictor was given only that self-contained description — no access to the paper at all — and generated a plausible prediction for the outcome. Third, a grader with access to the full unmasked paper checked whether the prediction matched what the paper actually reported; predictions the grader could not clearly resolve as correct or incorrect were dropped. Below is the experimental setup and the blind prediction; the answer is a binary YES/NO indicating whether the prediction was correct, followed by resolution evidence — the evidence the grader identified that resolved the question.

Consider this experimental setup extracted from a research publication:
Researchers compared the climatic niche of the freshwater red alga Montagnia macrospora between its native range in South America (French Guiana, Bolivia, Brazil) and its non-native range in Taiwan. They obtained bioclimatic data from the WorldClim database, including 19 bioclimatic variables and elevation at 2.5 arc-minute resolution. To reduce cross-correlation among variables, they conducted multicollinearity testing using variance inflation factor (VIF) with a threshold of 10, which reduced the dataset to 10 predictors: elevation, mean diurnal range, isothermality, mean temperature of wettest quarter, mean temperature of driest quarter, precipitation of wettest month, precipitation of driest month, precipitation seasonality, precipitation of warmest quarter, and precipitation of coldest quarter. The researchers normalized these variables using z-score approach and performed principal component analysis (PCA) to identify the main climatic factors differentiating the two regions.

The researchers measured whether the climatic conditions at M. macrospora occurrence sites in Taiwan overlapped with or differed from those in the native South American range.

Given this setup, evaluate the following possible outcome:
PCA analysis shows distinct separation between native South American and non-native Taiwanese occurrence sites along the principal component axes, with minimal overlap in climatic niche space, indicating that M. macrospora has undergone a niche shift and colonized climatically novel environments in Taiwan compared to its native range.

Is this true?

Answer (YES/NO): YES